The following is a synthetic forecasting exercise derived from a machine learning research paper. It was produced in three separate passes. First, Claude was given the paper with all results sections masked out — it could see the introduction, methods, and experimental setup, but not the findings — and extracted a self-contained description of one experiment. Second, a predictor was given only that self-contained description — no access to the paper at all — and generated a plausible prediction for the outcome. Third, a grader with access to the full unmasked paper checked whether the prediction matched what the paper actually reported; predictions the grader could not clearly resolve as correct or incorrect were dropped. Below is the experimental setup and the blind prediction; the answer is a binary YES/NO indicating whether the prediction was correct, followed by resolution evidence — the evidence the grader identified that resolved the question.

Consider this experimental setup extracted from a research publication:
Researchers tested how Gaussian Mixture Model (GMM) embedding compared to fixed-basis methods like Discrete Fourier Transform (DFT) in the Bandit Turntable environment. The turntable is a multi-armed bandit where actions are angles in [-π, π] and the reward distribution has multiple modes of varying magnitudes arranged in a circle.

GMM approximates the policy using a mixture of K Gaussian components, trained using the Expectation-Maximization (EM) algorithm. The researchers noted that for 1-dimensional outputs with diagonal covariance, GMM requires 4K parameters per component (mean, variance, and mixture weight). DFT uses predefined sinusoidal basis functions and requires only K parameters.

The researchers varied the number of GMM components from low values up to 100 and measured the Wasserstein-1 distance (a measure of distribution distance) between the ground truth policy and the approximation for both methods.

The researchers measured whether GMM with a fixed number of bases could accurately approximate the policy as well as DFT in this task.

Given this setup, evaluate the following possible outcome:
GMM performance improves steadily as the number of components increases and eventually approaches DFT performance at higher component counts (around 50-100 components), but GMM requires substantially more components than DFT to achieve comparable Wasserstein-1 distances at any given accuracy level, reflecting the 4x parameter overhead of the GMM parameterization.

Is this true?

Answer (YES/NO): NO